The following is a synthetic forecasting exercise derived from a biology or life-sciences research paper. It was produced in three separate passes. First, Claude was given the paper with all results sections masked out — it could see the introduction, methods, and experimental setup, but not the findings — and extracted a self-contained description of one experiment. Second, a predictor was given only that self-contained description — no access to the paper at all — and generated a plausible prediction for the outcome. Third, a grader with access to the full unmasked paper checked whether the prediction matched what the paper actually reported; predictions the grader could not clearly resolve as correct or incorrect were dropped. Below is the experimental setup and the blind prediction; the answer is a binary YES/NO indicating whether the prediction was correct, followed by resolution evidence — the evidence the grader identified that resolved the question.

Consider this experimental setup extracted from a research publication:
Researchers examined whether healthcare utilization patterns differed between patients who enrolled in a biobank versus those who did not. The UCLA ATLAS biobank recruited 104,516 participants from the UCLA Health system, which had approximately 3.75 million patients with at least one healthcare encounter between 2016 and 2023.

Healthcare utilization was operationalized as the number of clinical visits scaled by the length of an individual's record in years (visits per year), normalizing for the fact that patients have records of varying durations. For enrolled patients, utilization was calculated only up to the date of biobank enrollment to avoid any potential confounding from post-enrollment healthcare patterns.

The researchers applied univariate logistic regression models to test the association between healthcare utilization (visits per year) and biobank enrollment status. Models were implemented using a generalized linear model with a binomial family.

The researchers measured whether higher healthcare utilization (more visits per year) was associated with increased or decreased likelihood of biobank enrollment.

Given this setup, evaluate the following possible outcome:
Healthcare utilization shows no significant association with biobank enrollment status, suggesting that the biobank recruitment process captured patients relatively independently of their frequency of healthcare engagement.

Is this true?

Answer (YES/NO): NO